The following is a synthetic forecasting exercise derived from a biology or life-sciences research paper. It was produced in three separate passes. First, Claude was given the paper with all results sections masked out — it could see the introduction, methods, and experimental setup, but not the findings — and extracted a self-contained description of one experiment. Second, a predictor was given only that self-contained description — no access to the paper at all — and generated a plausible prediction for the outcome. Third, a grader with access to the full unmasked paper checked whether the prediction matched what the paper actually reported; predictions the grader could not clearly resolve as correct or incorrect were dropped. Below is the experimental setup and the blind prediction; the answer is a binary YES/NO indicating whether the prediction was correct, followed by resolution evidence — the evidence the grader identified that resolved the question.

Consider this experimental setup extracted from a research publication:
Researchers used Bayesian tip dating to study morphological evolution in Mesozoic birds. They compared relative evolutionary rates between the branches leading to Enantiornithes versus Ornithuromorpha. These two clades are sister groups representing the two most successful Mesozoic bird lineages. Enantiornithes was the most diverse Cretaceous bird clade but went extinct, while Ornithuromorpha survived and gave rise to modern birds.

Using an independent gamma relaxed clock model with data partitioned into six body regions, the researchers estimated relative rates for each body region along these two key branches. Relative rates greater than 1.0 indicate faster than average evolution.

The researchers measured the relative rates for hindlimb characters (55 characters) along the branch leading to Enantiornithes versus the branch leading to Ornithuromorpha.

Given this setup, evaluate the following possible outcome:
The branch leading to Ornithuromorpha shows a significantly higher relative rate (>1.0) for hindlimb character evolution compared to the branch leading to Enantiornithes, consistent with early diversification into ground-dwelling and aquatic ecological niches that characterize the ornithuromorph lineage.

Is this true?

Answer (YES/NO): NO